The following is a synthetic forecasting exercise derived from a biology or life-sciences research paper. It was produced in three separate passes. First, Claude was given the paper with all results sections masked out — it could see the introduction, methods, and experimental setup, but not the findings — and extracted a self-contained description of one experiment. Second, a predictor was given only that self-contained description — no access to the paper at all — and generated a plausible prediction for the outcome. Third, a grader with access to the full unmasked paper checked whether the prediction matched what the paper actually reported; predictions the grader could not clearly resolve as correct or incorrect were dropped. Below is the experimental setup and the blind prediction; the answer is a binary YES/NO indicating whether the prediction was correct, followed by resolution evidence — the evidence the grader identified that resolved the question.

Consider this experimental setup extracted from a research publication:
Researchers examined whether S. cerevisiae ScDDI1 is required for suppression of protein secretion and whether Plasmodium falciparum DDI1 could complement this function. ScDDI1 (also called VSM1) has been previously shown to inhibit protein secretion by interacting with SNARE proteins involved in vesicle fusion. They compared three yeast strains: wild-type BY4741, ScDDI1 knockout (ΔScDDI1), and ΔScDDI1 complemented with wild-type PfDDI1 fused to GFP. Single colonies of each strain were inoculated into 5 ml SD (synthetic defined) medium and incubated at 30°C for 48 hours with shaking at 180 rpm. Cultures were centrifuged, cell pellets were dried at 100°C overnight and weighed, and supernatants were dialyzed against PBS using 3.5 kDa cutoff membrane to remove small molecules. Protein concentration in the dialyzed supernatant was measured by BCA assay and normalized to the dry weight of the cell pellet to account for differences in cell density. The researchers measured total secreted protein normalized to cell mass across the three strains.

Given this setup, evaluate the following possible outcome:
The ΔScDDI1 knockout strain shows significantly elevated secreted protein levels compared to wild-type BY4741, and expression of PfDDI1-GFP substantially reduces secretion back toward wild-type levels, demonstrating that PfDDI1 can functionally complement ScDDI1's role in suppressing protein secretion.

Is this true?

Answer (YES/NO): YES